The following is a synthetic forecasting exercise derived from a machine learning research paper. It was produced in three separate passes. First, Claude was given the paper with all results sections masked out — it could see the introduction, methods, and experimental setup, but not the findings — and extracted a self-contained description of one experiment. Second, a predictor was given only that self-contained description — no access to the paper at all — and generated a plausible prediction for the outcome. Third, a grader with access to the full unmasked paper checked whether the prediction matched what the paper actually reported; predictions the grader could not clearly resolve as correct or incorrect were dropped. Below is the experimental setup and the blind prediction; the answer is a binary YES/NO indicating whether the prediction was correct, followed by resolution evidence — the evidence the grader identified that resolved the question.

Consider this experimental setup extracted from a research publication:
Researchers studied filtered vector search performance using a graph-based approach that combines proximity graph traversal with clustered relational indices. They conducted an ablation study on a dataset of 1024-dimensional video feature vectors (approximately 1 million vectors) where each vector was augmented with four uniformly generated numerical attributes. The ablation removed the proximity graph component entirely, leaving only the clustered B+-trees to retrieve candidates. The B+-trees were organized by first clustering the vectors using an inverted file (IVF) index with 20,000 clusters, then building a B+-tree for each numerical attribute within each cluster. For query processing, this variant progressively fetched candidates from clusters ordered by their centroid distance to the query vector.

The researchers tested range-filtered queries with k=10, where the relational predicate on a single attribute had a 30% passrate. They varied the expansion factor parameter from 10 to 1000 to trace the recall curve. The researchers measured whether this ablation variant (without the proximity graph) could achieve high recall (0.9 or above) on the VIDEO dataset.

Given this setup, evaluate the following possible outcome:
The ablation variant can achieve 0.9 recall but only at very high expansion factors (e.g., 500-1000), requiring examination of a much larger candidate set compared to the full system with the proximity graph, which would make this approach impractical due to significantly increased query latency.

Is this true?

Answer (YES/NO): NO